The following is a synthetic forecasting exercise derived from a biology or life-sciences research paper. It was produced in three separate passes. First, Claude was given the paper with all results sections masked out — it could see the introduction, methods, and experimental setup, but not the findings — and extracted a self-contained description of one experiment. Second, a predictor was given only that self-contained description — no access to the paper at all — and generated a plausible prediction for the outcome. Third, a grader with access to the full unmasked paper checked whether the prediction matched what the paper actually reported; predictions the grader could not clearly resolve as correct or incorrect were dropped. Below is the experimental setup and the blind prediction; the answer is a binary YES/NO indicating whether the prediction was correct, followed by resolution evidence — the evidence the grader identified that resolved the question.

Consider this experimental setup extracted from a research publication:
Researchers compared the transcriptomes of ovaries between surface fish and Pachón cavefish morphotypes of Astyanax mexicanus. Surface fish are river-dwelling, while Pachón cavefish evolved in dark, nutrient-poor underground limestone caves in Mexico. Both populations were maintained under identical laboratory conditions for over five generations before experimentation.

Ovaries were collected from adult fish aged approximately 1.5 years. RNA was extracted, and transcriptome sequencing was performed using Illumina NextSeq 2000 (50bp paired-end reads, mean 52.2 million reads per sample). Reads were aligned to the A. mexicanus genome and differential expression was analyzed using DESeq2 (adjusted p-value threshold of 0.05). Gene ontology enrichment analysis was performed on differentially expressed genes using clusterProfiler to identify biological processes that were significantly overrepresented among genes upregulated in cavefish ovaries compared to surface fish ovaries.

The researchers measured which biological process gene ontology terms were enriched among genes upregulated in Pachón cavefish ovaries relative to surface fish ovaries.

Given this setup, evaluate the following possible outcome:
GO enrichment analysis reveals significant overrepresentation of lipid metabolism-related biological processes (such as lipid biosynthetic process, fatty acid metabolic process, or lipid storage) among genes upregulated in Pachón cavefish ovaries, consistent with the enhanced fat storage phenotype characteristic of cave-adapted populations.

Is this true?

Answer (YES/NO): NO